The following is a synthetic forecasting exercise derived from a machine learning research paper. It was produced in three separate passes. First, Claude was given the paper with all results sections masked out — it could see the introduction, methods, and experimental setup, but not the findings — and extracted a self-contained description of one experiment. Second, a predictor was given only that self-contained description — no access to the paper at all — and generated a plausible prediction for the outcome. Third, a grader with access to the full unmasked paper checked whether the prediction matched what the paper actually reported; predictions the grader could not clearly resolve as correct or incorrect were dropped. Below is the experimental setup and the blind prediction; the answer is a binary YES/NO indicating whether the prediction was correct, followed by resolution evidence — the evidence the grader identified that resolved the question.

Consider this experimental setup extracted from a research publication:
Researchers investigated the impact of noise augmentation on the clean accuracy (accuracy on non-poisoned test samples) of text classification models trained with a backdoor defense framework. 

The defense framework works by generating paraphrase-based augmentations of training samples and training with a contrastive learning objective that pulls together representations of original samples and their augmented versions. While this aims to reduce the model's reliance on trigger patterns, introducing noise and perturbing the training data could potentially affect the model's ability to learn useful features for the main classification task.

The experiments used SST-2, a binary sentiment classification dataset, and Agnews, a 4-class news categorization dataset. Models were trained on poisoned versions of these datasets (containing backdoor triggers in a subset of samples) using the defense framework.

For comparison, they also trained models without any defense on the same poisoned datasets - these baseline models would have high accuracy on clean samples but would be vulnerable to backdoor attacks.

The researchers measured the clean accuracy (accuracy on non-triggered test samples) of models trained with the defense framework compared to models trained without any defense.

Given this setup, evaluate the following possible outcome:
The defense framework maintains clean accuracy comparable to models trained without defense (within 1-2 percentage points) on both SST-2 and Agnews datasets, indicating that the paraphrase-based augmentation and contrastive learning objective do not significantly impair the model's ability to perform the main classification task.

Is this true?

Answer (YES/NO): YES